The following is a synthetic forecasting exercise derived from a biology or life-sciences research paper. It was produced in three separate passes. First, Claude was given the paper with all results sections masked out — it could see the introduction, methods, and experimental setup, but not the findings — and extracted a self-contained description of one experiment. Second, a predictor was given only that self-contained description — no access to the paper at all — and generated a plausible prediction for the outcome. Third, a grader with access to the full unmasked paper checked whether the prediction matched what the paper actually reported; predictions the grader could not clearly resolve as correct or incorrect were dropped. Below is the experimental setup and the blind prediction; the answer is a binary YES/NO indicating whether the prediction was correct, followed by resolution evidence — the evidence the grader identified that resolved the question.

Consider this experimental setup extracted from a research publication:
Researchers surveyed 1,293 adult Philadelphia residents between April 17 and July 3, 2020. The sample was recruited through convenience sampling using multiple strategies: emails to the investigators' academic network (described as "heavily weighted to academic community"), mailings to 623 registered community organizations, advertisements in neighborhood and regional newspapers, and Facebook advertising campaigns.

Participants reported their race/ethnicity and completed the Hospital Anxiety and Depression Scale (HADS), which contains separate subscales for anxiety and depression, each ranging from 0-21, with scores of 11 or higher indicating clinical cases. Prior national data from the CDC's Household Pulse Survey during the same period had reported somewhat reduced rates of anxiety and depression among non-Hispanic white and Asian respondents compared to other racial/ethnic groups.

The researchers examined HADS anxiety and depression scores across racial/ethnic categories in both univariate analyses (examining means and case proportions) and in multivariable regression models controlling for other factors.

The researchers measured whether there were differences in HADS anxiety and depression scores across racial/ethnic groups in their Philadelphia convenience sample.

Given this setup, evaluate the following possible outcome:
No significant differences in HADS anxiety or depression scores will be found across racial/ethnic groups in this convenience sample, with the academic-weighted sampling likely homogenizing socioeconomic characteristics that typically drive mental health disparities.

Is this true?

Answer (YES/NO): NO